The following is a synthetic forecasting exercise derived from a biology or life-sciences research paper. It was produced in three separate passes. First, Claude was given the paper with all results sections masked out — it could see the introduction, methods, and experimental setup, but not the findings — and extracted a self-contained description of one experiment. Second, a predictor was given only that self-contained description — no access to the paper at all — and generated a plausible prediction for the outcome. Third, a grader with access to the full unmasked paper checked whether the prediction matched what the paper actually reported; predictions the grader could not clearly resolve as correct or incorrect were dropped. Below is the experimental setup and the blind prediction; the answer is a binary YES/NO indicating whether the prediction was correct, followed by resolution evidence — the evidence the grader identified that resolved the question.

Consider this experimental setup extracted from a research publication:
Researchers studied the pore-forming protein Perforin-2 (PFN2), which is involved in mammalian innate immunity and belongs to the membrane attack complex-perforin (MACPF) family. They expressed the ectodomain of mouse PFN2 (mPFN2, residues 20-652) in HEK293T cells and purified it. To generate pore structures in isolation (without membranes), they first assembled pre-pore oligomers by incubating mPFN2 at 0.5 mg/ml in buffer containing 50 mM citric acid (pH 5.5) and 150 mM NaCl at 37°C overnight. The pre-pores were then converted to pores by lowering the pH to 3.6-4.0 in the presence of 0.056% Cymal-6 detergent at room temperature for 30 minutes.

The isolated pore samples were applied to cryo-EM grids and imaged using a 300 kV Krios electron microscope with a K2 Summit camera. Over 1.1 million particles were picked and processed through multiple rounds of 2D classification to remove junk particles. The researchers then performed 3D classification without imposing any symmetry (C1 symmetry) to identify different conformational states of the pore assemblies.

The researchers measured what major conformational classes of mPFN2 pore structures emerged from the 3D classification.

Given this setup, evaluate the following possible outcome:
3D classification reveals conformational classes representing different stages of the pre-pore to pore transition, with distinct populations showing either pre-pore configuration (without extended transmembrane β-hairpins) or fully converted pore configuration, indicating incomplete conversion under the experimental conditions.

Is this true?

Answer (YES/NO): NO